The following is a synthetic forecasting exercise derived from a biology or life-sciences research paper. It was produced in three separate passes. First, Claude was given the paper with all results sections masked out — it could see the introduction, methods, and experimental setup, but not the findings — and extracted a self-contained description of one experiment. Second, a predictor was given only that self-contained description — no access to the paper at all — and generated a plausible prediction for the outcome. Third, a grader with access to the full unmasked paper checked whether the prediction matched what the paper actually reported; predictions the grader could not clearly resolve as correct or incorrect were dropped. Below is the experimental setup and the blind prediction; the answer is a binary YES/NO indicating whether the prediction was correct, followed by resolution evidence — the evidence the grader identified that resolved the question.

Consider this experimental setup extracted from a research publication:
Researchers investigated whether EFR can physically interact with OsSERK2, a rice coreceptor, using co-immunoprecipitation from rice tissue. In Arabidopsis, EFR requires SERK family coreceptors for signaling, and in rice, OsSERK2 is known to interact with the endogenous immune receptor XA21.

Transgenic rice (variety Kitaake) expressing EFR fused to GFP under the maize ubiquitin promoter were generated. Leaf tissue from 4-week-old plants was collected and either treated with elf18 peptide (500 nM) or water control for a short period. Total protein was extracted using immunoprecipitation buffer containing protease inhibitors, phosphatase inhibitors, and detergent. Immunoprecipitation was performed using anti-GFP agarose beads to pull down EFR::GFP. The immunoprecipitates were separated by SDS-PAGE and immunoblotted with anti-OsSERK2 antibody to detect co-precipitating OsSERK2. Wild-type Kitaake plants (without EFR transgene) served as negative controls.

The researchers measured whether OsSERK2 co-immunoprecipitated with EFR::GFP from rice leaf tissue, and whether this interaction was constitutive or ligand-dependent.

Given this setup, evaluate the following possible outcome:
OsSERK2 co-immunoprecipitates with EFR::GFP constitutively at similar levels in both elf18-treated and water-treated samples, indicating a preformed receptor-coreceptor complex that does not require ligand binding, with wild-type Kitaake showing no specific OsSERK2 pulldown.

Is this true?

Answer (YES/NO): YES